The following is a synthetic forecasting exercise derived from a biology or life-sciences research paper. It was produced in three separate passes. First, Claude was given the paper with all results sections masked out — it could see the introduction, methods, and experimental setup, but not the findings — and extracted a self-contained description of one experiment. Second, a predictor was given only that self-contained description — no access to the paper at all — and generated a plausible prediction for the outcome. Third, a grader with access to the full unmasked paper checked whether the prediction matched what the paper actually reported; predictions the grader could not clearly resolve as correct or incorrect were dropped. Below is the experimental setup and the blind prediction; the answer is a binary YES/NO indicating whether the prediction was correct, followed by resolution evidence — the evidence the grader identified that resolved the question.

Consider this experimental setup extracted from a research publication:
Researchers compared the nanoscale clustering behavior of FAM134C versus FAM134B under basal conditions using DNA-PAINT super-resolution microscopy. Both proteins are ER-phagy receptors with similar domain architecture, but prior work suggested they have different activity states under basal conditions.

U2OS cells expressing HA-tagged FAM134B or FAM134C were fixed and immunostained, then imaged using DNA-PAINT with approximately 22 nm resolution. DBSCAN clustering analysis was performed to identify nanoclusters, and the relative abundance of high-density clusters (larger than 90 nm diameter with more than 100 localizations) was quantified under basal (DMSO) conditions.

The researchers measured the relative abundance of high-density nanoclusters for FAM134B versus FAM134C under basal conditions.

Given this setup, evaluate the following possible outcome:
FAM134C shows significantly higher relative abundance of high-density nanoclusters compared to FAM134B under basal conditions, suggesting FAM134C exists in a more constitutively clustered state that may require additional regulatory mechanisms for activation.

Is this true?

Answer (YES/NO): YES